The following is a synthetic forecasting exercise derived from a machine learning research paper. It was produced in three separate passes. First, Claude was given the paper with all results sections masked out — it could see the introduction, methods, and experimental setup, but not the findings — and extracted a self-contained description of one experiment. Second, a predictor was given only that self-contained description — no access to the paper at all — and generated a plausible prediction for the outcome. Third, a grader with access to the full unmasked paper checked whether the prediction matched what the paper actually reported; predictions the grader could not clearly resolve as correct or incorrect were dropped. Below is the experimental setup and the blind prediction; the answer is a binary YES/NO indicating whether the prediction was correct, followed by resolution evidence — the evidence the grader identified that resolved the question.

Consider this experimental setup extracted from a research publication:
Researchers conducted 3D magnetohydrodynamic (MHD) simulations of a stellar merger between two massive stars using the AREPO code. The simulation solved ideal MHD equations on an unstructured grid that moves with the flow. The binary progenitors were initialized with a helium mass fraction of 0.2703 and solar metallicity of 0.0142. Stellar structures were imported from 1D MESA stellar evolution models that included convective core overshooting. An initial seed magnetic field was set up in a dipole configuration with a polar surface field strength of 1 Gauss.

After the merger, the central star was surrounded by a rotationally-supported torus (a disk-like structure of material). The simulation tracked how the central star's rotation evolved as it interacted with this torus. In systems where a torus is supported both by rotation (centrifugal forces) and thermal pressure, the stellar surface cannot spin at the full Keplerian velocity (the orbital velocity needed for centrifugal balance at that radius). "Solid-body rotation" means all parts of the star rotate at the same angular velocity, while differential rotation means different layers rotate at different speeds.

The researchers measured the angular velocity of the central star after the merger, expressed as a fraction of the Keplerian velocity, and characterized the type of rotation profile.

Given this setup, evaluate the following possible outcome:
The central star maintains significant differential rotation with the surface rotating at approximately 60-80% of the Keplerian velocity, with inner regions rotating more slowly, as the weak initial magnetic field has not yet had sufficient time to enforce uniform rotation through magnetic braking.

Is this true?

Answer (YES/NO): NO